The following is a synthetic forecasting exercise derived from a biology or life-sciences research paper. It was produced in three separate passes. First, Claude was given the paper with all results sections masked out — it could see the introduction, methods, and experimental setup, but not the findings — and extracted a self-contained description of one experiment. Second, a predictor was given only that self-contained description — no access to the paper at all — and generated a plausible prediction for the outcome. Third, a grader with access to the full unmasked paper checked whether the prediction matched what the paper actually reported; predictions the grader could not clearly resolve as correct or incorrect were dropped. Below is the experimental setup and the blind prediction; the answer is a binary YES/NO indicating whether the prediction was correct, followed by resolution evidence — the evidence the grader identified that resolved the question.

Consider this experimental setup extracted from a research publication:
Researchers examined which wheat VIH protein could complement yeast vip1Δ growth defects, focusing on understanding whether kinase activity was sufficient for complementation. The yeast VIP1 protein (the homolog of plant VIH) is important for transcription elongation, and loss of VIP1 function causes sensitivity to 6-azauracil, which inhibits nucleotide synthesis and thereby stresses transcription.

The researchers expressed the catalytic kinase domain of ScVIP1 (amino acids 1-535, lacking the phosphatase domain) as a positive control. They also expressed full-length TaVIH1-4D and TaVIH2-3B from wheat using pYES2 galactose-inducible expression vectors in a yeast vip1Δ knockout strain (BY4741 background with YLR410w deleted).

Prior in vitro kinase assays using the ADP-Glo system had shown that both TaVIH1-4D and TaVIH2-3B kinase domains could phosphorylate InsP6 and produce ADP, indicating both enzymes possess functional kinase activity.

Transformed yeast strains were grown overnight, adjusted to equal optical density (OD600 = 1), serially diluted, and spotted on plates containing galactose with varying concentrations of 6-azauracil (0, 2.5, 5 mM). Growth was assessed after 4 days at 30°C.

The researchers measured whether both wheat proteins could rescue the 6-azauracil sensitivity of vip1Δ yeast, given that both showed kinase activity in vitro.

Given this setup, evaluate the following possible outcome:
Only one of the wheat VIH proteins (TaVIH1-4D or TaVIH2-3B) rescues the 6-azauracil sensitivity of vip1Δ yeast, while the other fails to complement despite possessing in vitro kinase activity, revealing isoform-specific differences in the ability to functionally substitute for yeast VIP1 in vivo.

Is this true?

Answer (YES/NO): YES